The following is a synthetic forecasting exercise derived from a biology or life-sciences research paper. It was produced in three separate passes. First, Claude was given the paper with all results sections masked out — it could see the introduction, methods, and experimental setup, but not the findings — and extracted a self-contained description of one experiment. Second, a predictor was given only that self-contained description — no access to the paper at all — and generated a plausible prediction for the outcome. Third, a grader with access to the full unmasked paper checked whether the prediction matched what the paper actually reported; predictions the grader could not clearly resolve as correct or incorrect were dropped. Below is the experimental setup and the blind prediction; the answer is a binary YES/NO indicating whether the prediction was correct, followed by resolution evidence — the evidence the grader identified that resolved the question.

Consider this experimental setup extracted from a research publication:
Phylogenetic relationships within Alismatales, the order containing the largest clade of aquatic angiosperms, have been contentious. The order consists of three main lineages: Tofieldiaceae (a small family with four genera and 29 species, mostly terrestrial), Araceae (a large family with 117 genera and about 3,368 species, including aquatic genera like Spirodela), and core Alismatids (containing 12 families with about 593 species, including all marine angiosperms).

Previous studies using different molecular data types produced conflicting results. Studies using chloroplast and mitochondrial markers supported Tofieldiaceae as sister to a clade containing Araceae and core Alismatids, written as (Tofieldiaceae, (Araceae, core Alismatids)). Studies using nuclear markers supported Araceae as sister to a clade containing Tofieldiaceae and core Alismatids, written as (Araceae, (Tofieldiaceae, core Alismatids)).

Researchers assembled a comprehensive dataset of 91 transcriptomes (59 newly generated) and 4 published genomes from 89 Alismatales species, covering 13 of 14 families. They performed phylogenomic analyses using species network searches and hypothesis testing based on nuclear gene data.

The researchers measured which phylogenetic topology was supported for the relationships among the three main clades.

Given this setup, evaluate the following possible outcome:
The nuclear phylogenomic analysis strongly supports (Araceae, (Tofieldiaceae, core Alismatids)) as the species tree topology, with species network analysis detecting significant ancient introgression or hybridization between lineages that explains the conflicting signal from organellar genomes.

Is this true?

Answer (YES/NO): NO